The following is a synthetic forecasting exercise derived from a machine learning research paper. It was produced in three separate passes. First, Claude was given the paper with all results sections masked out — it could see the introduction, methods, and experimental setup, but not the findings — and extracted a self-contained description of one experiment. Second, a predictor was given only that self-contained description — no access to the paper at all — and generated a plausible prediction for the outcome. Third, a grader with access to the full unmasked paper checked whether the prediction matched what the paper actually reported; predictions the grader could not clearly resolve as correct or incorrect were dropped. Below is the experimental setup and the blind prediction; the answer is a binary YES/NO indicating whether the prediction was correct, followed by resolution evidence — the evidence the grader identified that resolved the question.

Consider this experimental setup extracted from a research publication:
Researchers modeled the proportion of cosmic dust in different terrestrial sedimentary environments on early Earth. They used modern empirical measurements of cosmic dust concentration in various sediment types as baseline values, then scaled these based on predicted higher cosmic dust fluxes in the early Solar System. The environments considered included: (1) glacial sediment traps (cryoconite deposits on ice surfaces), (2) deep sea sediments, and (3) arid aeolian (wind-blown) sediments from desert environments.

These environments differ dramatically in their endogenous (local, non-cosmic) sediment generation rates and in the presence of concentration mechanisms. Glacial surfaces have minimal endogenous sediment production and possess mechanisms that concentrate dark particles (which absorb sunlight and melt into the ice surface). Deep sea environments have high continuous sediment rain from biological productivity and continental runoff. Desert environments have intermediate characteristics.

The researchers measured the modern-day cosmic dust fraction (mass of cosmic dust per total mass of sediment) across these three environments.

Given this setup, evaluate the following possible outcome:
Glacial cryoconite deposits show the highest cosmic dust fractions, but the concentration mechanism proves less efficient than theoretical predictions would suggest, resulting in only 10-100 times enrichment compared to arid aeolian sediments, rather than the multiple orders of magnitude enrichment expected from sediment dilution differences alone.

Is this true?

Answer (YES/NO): NO